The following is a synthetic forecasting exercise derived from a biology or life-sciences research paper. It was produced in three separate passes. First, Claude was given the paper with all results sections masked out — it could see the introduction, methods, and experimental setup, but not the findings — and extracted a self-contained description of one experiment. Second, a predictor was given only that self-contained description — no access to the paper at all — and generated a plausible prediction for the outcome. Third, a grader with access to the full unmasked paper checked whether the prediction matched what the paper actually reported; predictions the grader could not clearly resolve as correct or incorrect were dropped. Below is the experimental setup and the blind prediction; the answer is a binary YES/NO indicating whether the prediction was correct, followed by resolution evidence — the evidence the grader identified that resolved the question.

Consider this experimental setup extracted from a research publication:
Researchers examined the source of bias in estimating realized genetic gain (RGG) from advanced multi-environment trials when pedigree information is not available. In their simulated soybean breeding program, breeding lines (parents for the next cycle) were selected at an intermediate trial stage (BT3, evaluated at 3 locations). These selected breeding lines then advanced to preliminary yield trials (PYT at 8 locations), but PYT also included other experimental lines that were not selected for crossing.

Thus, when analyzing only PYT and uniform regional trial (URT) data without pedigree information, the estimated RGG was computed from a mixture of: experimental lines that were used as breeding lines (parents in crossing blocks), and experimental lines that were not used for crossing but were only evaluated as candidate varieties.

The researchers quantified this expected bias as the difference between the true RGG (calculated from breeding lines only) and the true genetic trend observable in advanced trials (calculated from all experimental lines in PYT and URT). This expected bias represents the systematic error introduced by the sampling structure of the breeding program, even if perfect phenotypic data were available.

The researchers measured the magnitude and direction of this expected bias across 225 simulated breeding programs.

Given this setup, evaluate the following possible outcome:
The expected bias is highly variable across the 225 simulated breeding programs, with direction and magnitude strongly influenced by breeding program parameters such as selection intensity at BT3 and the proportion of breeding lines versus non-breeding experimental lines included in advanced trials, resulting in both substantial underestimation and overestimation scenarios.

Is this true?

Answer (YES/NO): NO